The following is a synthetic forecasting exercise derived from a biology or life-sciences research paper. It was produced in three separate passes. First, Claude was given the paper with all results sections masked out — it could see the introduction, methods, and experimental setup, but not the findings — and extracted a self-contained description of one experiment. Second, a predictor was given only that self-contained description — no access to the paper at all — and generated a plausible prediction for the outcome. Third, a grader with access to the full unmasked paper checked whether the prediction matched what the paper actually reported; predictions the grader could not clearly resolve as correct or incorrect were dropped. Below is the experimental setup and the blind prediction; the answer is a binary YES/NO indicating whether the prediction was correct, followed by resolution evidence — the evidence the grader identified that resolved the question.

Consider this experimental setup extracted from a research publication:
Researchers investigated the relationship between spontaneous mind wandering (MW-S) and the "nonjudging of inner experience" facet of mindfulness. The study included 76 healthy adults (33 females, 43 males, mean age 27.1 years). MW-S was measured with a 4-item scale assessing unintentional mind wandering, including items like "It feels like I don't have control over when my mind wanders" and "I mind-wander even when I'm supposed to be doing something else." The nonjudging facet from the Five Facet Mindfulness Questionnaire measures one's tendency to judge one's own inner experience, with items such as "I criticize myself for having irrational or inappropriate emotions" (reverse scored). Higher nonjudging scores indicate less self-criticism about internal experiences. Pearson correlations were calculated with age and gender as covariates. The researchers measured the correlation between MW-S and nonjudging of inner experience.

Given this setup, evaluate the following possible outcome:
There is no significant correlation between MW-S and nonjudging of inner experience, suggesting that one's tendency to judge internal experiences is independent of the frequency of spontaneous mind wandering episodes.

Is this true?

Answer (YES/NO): YES